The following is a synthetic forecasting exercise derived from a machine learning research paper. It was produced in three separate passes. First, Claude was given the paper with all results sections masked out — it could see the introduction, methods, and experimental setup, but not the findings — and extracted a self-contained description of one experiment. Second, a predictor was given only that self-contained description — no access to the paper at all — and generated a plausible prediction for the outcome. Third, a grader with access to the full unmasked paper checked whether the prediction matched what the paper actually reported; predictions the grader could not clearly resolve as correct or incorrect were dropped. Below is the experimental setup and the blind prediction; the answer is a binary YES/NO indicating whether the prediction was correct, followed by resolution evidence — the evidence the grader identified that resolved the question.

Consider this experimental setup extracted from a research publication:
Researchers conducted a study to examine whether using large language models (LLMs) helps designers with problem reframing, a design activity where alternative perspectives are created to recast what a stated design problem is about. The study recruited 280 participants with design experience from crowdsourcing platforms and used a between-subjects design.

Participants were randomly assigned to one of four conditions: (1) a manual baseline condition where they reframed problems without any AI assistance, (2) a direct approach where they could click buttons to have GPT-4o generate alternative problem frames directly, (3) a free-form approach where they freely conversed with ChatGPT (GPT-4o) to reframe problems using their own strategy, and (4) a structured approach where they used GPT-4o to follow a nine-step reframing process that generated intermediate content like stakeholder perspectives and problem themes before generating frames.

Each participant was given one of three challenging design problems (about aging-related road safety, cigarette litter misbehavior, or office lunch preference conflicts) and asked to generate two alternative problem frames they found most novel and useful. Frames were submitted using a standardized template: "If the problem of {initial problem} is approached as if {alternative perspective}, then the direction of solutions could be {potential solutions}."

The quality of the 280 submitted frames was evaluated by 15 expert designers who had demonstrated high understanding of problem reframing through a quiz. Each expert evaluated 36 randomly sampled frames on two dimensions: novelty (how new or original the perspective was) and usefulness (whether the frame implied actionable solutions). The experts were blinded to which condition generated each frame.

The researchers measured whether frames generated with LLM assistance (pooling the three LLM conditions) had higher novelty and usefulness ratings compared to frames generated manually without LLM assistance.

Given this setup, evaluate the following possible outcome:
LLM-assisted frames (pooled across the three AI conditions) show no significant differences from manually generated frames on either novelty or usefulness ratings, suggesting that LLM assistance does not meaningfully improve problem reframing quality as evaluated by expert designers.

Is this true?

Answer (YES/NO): YES